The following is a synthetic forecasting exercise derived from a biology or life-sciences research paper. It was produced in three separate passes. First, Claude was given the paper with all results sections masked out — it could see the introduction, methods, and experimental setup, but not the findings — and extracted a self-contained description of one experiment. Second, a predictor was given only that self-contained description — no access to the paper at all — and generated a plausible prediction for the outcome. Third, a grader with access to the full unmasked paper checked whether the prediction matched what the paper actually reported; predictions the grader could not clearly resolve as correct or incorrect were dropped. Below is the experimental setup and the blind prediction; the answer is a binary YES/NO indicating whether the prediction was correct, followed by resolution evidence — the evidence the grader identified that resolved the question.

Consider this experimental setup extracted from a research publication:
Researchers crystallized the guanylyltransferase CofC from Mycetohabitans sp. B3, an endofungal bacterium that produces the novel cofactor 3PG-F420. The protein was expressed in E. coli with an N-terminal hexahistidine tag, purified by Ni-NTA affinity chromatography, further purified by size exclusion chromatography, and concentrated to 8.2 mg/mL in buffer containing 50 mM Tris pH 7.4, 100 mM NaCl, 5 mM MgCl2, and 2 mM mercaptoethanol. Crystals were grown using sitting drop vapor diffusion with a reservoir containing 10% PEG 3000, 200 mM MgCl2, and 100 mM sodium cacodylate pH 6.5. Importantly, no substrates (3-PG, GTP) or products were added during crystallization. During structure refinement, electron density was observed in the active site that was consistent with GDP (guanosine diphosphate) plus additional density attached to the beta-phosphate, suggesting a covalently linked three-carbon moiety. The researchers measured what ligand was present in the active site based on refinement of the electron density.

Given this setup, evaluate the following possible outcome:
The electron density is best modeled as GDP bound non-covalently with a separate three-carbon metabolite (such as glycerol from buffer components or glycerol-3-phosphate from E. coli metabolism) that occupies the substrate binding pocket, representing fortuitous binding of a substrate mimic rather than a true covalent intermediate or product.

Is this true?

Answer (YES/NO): NO